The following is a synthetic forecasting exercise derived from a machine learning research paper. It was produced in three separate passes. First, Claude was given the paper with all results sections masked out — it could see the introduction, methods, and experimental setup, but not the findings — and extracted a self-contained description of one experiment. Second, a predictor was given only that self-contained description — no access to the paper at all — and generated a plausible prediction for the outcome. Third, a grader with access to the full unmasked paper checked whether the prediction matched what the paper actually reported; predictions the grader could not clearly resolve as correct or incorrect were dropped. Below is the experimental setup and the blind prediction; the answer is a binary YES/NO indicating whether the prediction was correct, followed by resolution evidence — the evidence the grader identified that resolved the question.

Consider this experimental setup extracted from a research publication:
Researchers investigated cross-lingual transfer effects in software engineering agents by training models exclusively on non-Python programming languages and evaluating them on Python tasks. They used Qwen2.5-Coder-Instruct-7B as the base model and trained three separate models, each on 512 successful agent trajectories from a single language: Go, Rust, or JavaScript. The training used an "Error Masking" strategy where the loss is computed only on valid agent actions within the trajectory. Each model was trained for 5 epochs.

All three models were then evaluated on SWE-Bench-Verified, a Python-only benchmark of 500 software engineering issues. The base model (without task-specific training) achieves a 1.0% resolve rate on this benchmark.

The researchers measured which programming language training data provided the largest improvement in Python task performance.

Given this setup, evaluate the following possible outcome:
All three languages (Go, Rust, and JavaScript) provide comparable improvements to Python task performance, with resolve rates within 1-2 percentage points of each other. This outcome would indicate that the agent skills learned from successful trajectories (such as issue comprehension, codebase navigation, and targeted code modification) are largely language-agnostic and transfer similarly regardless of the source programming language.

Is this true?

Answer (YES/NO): NO